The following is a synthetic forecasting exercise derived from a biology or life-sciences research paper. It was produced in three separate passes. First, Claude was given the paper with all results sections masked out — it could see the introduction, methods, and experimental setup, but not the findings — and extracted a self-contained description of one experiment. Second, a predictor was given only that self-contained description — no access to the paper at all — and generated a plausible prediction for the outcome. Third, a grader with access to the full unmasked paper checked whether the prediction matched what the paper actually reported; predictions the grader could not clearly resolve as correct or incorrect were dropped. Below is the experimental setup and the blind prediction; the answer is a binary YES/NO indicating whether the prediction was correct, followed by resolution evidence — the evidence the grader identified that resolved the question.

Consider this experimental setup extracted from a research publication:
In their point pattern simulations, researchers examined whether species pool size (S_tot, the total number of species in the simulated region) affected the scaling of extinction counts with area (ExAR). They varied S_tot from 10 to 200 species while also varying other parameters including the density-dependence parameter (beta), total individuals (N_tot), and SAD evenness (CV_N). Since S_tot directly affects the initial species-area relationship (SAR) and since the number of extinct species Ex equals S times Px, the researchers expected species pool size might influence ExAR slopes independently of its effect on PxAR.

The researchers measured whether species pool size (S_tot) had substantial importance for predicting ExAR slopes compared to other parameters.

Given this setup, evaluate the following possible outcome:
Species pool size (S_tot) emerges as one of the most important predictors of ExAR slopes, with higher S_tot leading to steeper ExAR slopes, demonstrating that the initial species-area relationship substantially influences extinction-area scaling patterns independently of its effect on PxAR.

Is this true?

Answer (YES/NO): NO